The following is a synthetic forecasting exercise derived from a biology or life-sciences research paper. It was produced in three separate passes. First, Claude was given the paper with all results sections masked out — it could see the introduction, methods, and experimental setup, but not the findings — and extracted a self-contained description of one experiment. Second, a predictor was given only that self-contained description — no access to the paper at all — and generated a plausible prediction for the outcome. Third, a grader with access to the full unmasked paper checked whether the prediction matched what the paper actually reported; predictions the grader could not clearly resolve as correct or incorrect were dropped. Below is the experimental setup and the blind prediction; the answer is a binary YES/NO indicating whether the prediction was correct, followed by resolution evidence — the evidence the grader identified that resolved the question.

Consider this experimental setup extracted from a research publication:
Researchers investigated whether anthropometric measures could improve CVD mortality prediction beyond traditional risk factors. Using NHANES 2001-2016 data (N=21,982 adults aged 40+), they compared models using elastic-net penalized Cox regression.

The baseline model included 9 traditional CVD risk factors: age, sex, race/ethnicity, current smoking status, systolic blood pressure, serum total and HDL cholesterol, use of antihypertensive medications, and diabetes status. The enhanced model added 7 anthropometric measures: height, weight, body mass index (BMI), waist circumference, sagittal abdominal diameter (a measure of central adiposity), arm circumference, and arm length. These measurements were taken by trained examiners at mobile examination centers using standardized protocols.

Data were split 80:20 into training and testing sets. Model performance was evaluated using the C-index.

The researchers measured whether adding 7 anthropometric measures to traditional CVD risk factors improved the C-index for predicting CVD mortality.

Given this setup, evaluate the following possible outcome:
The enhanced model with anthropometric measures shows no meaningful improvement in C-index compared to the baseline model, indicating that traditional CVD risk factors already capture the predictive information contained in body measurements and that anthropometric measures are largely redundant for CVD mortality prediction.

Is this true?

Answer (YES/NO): YES